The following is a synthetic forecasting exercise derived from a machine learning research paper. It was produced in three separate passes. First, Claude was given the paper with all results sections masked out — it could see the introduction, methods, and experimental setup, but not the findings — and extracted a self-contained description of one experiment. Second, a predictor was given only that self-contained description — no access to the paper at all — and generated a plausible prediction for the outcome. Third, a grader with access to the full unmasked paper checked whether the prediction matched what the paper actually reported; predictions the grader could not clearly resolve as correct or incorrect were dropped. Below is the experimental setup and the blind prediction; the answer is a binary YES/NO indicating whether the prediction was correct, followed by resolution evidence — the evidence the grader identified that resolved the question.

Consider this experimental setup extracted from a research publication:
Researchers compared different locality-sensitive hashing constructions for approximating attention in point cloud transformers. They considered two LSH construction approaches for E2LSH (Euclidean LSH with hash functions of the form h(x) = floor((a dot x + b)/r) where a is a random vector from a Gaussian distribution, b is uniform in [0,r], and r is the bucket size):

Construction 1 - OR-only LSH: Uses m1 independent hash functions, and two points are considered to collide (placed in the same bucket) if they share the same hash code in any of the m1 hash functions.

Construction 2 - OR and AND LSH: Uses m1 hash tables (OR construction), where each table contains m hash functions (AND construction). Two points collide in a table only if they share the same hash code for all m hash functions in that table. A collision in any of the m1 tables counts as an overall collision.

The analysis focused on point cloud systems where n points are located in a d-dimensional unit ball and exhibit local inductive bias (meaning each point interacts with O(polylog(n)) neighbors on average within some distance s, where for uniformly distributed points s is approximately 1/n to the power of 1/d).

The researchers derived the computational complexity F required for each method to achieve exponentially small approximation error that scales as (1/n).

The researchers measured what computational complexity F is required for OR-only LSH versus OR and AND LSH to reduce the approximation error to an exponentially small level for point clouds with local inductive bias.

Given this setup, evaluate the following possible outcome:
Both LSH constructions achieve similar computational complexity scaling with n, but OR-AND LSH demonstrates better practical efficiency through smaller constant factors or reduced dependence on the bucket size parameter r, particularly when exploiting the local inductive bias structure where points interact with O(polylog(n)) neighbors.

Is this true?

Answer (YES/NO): NO